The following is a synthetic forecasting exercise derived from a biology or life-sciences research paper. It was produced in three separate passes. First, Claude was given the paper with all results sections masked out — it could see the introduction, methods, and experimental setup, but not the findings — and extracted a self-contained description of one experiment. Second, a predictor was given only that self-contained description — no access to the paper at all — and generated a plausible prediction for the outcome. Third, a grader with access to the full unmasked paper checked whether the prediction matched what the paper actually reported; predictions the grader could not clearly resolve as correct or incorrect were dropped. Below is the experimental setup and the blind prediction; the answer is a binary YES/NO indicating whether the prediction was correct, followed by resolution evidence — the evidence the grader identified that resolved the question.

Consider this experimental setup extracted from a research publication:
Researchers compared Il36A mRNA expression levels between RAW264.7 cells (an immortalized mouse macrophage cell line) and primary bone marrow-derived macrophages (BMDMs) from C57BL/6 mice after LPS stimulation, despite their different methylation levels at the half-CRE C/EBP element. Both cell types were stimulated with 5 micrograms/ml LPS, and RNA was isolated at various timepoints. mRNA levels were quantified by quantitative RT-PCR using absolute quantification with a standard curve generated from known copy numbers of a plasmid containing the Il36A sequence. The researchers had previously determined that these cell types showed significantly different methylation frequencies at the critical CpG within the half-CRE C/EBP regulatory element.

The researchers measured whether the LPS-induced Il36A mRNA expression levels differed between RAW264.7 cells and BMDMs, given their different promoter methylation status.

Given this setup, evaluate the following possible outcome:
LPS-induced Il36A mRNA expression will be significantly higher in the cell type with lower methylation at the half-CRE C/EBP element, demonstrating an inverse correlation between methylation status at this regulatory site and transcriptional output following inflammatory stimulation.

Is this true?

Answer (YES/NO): NO